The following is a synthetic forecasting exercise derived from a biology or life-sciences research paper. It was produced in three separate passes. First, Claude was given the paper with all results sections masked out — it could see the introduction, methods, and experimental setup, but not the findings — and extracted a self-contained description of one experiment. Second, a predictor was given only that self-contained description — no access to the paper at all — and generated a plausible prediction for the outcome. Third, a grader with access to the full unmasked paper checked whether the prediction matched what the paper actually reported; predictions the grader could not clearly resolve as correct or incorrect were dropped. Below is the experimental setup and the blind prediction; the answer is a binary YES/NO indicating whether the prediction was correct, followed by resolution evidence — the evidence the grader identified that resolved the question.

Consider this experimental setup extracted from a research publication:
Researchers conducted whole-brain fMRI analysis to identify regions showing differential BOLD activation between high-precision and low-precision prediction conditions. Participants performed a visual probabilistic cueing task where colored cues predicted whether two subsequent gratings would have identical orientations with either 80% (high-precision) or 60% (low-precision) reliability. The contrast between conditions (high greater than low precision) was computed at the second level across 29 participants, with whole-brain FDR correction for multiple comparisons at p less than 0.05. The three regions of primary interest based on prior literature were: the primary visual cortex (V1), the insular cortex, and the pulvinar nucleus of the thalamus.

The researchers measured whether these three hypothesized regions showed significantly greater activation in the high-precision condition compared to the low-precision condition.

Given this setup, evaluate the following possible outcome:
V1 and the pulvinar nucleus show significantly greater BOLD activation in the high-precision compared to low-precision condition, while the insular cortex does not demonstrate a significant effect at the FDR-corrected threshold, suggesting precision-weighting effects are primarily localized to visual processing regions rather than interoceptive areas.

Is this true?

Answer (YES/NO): NO